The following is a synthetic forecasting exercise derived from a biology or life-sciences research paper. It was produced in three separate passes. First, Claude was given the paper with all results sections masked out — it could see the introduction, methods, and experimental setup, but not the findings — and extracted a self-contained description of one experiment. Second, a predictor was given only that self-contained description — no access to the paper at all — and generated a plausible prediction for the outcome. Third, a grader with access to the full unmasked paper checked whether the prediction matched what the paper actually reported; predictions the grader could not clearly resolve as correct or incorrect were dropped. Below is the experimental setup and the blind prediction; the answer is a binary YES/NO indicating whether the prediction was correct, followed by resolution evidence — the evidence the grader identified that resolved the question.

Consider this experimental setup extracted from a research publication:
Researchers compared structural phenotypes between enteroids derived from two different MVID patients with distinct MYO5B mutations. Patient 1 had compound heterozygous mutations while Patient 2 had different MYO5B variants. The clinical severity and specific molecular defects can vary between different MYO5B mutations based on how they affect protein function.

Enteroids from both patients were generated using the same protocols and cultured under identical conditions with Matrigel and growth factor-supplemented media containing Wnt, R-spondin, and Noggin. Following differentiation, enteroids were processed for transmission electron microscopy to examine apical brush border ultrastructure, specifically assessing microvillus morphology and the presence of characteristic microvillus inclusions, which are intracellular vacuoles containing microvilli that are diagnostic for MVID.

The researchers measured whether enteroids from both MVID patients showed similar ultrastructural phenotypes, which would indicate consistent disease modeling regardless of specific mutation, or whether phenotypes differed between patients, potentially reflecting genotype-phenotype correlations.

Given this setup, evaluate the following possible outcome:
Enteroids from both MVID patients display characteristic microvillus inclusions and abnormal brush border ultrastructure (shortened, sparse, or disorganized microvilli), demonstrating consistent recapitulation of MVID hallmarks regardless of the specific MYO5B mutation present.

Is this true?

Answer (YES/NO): NO